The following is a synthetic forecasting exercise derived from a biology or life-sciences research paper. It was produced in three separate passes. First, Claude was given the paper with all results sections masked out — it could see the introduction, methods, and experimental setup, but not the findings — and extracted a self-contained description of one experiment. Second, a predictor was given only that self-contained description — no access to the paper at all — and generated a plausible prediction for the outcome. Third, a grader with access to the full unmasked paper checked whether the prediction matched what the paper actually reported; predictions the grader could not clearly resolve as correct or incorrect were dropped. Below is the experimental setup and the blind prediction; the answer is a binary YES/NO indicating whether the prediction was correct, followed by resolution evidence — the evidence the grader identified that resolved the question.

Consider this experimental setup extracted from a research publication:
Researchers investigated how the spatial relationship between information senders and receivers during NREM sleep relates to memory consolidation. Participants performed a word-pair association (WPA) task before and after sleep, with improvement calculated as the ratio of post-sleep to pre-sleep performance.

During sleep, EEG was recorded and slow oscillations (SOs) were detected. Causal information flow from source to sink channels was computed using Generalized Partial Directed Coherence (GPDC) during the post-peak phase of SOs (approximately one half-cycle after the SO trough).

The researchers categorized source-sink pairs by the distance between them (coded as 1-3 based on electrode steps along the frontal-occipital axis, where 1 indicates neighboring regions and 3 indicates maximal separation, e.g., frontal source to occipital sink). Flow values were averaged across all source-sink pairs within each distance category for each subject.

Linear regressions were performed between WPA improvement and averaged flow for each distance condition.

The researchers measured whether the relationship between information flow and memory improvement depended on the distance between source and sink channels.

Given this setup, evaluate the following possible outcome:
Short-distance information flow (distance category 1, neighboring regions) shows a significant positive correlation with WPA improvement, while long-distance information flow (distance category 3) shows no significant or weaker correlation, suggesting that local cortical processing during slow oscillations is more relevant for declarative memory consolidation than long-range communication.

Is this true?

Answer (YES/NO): NO